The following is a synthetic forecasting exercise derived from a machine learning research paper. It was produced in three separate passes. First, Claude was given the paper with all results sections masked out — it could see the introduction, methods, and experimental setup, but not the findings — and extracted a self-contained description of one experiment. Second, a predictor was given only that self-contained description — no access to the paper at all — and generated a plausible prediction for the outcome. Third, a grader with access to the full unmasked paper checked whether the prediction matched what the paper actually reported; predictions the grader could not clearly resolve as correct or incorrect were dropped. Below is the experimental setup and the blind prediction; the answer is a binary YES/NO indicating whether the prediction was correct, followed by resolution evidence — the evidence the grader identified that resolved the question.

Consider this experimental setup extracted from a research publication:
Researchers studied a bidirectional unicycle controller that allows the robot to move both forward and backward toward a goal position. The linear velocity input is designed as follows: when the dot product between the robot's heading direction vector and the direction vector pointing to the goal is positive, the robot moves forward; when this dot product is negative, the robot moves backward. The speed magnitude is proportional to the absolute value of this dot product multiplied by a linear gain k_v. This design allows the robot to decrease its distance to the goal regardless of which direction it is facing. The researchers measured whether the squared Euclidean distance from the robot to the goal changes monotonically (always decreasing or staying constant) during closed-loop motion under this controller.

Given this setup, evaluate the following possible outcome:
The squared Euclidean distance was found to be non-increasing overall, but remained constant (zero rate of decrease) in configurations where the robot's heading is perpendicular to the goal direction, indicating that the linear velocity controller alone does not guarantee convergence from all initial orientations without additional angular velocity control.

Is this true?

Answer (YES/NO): YES